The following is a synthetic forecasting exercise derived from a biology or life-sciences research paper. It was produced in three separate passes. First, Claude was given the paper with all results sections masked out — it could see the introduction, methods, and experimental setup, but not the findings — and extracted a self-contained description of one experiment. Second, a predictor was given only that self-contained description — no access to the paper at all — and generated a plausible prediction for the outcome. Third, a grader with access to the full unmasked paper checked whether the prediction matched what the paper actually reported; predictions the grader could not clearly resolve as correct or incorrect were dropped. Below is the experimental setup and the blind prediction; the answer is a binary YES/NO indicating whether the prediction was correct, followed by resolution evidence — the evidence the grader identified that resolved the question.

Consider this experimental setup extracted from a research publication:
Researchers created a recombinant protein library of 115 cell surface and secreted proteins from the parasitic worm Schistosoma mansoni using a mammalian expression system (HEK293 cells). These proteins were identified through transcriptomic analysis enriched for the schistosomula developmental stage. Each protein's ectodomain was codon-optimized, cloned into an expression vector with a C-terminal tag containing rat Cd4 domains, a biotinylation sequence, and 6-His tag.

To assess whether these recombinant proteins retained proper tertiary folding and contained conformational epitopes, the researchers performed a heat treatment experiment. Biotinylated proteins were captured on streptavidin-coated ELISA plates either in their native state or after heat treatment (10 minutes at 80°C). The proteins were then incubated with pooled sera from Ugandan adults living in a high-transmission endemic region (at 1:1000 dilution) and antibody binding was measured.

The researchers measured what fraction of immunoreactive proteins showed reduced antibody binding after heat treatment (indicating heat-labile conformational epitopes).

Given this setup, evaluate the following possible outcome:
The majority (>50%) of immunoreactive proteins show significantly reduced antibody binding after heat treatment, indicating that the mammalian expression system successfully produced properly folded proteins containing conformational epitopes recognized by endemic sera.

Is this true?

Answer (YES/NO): YES